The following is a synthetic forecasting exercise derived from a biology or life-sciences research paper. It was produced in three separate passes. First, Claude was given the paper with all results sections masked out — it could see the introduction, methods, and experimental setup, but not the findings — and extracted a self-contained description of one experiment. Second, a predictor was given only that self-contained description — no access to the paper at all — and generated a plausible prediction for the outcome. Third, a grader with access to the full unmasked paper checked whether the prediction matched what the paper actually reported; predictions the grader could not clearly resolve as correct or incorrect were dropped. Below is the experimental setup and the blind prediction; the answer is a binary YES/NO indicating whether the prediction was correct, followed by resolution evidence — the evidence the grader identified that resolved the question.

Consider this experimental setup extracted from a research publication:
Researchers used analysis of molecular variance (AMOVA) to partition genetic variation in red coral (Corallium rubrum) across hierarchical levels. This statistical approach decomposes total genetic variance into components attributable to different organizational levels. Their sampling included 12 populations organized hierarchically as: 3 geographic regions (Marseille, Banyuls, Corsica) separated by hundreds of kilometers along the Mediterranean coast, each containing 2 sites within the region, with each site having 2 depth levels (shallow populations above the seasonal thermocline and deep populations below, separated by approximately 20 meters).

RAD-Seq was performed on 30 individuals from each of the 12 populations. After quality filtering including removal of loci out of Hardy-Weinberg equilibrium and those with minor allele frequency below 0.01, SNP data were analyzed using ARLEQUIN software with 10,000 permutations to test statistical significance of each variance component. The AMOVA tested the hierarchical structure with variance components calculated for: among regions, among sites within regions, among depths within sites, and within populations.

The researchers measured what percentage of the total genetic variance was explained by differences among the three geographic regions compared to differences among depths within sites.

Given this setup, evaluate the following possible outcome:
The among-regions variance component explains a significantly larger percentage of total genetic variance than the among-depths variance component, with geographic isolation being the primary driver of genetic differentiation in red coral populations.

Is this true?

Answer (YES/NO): NO